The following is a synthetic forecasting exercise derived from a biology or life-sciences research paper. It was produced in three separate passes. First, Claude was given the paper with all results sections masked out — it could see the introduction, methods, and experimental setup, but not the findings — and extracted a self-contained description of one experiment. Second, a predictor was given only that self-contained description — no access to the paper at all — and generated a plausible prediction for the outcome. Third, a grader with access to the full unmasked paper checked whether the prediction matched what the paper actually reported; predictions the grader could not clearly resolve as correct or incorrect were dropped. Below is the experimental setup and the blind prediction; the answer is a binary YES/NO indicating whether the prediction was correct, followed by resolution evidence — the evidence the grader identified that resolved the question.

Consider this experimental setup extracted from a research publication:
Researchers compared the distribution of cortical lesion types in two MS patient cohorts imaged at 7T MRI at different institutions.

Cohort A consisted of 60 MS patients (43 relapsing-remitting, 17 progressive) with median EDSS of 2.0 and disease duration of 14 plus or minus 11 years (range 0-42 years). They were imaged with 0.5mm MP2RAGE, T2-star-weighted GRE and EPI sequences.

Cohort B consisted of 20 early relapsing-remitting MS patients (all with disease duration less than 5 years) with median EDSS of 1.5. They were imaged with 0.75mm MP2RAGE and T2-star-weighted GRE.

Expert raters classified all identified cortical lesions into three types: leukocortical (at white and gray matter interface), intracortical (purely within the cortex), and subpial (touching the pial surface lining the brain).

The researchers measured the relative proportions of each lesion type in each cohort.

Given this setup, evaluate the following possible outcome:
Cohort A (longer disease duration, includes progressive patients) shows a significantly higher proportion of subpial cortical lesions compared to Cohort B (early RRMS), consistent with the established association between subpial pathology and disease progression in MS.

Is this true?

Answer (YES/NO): YES